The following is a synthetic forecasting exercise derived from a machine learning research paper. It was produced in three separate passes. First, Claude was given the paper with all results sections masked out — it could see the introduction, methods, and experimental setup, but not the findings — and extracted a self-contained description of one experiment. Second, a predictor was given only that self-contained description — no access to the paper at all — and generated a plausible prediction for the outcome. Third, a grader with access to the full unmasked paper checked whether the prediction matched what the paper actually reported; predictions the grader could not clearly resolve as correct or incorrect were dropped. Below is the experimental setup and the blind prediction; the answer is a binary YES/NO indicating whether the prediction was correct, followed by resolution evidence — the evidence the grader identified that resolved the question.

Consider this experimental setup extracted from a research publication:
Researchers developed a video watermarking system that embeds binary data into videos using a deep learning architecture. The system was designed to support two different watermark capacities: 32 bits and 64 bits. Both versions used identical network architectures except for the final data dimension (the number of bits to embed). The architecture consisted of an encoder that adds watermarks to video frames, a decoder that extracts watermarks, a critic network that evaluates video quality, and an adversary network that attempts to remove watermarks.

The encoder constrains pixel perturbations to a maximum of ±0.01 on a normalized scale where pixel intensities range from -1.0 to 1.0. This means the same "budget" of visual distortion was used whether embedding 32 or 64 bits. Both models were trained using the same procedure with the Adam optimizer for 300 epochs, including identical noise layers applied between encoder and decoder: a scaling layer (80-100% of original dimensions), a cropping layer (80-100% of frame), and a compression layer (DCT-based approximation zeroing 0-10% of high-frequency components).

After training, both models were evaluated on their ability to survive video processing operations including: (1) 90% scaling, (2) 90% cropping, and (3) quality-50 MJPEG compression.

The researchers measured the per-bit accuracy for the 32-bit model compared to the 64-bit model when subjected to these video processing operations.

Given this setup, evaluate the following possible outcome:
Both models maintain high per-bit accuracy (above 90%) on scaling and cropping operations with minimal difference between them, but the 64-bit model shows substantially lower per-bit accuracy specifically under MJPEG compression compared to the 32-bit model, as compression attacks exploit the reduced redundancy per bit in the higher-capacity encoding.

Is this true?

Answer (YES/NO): NO